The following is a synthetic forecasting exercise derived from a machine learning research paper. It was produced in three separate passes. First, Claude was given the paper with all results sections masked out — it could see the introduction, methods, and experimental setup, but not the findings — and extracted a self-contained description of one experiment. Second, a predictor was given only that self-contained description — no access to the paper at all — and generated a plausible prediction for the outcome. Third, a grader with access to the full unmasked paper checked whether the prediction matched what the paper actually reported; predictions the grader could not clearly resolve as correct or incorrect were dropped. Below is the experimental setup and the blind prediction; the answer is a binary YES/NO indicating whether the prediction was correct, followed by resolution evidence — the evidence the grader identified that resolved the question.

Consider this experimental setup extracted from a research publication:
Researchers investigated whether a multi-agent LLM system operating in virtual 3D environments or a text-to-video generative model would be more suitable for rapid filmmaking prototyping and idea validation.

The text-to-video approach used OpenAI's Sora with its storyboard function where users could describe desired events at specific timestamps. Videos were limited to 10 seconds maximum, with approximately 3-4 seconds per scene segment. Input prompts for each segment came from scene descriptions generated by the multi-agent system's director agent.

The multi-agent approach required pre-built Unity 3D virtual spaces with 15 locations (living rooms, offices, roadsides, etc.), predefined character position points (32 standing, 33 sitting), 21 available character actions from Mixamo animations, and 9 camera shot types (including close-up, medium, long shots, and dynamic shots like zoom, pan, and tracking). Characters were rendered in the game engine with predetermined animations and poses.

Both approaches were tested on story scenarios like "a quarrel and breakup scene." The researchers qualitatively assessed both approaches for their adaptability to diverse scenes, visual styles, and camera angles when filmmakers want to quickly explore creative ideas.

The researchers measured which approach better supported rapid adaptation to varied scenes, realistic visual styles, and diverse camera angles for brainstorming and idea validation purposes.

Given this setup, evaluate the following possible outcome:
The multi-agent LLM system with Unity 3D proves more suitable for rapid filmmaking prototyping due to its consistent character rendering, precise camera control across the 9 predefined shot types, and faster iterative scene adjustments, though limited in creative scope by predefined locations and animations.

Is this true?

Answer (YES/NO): NO